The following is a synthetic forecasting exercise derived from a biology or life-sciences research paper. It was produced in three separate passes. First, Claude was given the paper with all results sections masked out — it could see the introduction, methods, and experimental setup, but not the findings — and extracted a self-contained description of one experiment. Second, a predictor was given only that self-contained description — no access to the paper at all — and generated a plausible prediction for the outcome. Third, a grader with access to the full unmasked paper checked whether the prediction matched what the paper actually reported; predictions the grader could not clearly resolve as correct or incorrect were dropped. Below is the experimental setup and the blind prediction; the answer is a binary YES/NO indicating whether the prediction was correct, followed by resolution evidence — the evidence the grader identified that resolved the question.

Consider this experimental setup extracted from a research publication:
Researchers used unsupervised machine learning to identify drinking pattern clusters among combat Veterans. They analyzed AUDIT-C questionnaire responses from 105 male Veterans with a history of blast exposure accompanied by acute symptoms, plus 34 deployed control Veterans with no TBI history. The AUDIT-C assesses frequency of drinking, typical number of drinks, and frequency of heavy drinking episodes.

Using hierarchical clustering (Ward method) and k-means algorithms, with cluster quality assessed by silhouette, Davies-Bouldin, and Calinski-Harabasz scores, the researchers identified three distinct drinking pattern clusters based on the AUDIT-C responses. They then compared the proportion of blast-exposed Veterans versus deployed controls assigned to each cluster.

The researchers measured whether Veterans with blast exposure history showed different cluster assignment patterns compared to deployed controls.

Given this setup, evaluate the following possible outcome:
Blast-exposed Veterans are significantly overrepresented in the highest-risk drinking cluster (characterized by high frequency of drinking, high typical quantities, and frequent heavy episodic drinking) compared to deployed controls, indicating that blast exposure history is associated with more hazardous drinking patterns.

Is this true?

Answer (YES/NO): NO